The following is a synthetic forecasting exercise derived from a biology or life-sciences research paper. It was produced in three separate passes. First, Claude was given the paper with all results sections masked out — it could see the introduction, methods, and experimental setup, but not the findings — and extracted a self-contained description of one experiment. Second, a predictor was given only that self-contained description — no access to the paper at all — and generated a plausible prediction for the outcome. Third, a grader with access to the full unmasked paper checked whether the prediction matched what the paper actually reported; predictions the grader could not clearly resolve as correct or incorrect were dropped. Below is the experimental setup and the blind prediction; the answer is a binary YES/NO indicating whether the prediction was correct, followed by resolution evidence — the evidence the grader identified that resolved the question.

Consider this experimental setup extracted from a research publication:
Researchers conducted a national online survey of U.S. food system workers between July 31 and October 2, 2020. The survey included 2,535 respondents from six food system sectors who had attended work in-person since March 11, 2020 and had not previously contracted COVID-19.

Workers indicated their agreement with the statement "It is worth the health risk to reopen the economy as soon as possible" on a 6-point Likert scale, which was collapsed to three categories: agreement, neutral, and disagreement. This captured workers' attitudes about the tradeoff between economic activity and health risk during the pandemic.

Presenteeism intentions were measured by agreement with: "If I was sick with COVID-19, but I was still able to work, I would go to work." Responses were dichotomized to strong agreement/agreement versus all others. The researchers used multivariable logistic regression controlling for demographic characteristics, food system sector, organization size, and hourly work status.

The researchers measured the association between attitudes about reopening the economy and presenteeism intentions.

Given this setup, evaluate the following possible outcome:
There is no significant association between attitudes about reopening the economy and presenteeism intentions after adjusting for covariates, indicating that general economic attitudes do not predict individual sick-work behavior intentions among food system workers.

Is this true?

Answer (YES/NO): NO